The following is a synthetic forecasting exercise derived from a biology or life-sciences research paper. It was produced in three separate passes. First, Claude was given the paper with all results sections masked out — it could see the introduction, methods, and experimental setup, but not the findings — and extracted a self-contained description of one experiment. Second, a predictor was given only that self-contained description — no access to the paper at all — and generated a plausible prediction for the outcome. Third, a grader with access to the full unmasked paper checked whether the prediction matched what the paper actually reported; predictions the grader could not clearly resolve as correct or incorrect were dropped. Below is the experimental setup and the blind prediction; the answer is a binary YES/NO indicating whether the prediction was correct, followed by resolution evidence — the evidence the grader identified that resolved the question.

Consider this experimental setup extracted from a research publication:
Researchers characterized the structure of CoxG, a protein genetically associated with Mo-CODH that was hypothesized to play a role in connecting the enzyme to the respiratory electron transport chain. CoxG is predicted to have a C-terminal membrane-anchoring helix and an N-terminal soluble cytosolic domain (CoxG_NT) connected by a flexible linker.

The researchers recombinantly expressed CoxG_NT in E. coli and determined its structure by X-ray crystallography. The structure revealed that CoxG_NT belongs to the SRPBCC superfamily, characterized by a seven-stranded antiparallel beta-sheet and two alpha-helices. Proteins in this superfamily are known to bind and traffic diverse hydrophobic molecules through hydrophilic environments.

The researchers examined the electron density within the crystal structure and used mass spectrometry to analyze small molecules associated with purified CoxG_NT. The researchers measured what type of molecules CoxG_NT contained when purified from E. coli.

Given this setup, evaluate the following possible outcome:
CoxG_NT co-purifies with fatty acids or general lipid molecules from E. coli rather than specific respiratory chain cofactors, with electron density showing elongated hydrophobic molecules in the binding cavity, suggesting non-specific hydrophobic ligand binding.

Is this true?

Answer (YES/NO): NO